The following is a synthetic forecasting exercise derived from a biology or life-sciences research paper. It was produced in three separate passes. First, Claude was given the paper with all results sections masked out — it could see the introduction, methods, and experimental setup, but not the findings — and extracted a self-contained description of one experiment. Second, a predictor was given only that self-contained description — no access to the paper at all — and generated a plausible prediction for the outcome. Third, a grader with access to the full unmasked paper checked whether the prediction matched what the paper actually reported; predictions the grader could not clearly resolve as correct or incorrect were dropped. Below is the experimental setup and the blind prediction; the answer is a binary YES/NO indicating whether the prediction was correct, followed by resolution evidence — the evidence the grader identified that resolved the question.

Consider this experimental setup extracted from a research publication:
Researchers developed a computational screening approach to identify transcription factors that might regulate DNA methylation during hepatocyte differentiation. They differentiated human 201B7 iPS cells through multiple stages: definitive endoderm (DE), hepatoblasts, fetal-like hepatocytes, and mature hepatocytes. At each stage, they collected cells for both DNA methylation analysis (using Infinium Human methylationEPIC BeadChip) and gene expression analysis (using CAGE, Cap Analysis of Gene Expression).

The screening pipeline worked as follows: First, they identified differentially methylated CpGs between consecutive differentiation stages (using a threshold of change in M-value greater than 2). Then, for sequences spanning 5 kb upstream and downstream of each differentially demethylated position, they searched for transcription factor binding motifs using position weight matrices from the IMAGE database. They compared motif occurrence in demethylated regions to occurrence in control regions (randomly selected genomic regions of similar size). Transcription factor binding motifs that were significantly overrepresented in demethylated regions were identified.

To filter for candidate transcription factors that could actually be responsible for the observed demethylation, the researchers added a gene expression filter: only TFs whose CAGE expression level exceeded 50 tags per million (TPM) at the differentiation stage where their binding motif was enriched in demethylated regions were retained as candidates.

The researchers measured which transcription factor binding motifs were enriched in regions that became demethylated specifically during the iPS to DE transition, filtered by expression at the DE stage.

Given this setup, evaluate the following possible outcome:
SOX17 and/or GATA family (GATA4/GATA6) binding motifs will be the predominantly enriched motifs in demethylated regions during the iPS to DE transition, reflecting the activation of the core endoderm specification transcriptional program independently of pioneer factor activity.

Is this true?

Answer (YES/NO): YES